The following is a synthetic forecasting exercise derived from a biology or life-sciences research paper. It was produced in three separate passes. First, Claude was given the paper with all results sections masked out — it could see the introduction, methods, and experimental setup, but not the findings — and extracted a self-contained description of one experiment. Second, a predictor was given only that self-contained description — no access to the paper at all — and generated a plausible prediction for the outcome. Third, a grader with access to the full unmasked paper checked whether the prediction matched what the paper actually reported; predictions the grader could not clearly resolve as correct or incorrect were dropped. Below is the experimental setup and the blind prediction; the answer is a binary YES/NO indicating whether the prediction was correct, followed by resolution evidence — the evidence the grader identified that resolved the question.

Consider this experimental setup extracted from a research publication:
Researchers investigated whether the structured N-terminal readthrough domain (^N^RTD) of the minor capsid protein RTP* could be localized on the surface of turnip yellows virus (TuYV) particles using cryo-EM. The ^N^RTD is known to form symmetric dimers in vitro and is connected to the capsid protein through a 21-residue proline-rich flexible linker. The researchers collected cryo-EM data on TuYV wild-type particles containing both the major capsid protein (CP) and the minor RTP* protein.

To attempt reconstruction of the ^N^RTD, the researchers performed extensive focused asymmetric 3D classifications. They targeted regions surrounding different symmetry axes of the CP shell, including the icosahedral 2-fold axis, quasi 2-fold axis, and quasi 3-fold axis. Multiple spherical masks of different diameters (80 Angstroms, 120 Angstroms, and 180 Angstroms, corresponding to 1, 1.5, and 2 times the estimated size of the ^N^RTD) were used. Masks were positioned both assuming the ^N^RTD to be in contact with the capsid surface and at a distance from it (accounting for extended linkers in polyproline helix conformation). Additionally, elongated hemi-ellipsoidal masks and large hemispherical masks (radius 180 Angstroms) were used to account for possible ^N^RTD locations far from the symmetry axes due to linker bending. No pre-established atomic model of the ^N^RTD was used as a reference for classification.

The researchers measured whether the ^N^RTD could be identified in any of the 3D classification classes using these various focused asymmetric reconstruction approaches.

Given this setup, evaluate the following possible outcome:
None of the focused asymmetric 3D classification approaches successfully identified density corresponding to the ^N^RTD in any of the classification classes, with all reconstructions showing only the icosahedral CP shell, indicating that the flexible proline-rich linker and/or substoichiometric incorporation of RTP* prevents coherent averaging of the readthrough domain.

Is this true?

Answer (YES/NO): YES